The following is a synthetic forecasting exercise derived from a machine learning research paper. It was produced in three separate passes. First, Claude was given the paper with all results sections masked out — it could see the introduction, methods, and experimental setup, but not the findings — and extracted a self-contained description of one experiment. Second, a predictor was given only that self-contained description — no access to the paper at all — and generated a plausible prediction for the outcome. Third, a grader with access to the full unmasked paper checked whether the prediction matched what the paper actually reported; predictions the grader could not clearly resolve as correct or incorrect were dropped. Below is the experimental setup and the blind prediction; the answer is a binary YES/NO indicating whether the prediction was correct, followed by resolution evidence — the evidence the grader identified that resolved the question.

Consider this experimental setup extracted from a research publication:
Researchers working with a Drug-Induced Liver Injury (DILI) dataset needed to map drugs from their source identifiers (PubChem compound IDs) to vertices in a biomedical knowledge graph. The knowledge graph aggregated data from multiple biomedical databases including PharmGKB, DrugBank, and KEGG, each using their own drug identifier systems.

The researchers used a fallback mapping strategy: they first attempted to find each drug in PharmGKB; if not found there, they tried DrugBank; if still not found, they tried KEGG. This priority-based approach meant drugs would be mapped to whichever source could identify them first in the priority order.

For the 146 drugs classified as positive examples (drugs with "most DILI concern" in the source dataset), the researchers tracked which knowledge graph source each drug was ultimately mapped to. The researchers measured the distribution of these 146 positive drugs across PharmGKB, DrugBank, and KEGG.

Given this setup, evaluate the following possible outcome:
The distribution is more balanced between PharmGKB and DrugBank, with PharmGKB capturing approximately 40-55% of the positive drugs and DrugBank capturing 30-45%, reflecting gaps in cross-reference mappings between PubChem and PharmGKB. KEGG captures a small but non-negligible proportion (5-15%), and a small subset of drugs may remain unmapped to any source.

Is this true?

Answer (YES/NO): NO